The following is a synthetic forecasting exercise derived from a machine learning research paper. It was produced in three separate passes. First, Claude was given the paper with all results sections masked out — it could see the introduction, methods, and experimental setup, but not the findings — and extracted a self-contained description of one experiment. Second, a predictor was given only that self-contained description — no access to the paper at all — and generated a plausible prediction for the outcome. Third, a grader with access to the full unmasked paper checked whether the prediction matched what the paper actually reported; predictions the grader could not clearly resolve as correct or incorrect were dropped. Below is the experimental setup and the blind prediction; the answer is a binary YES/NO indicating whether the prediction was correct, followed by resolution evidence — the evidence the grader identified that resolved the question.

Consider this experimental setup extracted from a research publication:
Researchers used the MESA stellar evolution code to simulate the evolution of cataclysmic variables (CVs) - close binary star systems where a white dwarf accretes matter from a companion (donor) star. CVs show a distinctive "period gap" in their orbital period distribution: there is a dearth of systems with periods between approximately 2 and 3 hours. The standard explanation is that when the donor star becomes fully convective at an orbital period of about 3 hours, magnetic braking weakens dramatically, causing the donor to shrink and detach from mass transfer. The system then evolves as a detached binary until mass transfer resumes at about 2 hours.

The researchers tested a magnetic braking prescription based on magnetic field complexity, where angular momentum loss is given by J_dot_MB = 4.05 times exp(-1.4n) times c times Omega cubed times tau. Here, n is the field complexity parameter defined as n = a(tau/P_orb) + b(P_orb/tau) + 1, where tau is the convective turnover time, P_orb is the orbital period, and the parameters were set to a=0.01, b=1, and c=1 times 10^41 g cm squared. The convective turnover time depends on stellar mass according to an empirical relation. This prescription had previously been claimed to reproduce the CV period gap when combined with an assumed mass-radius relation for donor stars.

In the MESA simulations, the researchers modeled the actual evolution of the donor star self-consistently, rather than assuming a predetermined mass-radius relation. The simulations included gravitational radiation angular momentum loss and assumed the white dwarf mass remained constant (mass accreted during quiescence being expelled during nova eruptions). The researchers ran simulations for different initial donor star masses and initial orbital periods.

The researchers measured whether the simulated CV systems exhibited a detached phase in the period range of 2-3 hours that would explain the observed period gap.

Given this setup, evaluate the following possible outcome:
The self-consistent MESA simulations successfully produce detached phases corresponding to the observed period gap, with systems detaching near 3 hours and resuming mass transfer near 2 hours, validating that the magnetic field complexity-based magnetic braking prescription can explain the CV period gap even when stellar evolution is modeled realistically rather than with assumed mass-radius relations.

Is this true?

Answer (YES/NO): NO